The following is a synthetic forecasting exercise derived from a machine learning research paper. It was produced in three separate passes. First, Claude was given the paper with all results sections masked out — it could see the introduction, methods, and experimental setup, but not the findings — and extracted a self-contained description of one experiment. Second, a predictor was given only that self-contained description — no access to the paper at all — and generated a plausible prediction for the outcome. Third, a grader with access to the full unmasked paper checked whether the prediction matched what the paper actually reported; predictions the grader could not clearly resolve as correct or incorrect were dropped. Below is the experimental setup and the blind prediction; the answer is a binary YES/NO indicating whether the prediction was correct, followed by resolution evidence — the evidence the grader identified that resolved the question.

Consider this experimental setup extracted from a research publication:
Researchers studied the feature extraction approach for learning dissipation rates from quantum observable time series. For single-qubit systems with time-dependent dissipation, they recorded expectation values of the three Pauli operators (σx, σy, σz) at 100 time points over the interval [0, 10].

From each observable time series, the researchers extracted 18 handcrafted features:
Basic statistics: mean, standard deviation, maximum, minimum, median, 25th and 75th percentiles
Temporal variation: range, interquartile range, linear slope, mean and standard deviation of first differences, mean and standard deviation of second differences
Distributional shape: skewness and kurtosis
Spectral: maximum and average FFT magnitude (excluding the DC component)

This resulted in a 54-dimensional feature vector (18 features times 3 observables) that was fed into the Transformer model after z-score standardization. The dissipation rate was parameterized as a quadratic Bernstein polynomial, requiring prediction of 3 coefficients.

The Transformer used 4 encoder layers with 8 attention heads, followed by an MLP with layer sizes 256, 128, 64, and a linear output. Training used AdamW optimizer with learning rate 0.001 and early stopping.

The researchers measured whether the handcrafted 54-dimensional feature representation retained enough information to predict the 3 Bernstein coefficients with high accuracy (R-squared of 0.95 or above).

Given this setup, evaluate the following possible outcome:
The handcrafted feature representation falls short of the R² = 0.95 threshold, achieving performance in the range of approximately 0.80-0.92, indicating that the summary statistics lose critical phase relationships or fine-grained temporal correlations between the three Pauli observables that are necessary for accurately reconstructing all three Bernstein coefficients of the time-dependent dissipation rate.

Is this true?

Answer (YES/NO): NO